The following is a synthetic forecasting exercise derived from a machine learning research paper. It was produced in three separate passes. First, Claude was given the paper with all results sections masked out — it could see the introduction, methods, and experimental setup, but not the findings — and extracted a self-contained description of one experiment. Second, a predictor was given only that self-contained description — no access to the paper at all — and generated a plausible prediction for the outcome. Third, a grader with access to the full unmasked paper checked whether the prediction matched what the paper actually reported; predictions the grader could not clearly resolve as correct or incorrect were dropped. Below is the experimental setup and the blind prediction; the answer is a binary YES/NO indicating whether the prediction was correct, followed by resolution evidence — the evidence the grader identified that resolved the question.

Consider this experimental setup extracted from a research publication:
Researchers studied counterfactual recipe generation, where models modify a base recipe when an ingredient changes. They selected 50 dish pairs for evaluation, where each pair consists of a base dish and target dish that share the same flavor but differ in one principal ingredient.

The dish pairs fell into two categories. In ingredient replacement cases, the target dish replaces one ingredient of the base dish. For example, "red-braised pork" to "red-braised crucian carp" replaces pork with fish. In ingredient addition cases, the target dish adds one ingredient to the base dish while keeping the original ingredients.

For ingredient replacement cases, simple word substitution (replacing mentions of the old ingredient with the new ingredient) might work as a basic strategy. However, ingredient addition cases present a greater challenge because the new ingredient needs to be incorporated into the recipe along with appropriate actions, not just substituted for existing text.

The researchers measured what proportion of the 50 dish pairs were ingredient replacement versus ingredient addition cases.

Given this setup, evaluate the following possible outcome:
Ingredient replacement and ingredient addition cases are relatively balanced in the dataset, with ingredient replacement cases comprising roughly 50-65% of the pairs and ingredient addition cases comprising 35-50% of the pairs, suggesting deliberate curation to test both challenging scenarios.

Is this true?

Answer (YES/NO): NO